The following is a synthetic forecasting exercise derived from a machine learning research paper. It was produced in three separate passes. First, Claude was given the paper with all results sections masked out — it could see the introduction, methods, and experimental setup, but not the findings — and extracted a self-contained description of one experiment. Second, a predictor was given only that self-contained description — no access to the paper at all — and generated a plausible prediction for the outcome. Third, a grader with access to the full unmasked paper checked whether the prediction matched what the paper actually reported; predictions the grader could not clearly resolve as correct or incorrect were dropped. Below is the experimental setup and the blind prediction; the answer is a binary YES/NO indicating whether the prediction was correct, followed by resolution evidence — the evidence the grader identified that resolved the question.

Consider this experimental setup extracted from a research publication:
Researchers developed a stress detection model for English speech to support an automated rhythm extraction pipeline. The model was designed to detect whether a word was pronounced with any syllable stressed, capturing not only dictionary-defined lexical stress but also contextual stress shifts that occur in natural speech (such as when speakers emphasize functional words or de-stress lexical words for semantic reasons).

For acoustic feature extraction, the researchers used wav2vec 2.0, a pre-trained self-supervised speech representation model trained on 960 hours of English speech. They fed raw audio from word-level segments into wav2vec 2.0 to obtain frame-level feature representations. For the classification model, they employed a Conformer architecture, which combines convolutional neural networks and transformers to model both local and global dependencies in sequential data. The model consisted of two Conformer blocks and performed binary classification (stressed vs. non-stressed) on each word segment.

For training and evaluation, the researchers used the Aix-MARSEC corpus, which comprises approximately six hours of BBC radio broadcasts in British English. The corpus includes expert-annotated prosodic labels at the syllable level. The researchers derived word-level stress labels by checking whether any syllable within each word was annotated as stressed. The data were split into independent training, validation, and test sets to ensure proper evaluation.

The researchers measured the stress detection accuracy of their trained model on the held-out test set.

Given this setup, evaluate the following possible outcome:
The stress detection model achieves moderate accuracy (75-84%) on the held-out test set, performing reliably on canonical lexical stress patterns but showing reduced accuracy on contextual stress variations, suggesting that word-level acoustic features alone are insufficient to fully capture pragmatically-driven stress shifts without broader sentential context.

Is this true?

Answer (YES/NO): NO